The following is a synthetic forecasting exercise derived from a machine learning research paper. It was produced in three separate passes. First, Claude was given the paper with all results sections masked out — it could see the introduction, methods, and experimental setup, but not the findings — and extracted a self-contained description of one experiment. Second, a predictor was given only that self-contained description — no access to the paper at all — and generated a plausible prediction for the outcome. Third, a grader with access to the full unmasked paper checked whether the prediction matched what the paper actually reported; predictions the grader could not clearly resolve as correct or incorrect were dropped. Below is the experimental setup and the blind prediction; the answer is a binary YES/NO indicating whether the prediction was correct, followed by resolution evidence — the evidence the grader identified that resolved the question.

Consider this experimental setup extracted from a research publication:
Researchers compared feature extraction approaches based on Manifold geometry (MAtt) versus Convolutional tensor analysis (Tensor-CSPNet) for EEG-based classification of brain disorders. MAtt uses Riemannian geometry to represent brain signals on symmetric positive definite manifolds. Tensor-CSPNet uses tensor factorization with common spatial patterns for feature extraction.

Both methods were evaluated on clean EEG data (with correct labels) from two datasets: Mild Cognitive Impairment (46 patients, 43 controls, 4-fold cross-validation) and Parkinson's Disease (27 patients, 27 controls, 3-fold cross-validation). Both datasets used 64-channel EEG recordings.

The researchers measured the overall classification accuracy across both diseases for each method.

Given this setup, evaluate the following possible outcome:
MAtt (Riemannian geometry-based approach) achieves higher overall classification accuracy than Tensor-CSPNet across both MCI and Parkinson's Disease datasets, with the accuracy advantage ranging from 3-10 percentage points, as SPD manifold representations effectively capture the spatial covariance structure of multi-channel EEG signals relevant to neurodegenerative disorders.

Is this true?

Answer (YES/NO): NO